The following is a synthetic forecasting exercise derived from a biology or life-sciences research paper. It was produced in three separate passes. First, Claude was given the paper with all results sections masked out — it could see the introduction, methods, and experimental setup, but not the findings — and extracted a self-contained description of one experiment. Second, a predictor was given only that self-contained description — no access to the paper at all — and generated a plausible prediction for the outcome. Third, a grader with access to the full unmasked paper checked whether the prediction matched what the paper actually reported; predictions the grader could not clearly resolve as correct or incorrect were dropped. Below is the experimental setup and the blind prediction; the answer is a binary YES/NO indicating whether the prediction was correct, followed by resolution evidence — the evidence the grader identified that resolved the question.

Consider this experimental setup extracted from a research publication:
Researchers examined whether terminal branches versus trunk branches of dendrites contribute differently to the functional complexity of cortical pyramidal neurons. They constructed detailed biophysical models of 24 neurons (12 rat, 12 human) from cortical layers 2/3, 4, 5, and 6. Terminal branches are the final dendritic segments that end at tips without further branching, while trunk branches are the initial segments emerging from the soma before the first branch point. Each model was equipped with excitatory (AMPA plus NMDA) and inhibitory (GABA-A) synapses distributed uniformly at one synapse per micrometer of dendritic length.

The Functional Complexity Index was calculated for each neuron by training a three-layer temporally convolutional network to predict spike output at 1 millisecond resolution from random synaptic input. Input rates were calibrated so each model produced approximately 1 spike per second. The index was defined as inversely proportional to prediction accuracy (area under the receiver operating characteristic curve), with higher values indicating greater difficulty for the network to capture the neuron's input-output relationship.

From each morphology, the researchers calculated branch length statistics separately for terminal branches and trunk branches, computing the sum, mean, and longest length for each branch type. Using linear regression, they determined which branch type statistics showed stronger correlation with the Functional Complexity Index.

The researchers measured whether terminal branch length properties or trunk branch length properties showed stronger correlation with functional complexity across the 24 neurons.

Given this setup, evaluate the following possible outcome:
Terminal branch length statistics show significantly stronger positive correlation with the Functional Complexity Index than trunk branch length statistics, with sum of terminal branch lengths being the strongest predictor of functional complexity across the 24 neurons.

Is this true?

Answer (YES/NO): NO